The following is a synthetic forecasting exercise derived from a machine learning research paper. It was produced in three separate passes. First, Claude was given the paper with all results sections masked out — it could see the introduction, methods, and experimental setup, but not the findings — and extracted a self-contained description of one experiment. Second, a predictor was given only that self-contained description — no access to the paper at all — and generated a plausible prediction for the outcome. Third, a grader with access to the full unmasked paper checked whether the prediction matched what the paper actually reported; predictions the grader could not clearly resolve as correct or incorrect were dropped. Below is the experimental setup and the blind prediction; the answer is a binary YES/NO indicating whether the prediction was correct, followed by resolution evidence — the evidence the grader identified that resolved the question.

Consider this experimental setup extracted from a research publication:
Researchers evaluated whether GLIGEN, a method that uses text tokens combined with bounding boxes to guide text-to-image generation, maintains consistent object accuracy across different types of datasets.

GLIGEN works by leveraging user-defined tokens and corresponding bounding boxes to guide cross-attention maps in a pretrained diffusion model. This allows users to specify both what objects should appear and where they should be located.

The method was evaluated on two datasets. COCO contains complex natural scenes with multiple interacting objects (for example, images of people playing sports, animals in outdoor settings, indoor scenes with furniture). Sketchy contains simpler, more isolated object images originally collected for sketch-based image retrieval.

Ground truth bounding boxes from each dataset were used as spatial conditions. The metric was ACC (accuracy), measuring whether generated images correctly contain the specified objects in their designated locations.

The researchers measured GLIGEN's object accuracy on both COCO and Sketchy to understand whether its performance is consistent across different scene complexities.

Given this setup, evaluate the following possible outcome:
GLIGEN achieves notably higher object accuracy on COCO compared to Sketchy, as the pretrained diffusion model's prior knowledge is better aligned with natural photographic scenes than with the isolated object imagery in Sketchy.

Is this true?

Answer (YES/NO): NO